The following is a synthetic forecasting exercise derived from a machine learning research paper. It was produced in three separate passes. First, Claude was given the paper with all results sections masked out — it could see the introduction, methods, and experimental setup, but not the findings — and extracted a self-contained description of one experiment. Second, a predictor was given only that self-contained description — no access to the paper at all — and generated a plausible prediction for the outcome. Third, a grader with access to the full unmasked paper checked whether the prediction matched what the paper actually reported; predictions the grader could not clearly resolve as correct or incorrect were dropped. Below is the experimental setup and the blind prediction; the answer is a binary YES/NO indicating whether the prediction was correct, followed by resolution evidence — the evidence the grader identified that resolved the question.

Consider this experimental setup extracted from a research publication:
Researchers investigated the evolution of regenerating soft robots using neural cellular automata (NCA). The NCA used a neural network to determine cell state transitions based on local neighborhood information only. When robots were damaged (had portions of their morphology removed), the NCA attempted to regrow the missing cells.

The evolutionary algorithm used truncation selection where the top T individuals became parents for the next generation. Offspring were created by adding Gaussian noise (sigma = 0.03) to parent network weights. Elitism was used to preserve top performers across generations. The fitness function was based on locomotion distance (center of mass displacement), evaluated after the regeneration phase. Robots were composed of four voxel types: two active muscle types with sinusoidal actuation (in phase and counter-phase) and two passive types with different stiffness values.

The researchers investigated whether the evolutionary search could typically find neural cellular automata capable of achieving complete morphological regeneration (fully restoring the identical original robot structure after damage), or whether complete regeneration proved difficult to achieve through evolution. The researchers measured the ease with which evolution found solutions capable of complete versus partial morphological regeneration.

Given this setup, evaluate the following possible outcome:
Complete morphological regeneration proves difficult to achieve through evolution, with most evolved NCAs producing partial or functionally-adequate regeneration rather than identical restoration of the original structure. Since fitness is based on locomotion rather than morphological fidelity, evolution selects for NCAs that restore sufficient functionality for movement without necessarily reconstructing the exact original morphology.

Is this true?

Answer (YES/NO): NO